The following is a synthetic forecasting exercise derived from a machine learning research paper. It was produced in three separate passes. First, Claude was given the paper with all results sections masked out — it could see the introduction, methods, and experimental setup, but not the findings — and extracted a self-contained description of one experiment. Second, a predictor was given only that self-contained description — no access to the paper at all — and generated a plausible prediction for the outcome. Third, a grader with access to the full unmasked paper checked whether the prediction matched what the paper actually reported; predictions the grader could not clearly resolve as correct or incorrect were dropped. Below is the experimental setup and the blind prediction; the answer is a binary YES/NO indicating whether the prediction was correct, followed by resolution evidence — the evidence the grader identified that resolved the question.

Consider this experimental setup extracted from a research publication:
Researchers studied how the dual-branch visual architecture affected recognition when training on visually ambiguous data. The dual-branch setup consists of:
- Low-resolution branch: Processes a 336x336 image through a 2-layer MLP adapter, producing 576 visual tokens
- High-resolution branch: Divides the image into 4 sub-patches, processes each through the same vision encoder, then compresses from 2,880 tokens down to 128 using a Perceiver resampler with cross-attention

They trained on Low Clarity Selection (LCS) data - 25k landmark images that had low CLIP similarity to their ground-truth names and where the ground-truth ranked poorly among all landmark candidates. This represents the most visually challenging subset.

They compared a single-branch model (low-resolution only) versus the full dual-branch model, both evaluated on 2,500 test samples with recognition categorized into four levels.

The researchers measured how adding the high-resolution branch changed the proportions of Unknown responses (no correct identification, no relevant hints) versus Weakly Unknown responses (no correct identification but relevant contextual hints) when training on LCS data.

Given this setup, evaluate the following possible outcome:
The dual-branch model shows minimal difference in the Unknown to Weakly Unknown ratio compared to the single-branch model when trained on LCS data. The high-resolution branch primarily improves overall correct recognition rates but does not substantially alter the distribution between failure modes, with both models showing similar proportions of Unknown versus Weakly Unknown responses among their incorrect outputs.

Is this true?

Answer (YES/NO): YES